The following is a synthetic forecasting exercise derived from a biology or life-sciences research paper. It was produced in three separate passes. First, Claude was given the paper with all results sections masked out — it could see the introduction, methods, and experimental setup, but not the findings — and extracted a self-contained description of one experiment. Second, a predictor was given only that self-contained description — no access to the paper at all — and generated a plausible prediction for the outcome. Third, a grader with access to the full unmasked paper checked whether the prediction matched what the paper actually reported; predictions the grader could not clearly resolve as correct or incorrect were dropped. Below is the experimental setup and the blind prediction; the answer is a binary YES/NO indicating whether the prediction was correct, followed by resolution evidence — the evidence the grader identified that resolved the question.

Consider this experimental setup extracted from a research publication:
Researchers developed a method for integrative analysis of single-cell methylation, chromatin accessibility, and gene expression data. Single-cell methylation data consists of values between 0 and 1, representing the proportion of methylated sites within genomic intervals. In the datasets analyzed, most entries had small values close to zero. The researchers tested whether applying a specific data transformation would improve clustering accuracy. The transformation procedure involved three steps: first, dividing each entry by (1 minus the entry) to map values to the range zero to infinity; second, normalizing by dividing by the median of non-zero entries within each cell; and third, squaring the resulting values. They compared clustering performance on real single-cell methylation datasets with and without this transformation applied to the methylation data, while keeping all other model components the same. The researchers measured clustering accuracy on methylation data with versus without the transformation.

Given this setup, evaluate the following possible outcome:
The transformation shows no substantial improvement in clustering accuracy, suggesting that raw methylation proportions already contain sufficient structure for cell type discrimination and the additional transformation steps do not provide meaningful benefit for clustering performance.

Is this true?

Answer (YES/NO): NO